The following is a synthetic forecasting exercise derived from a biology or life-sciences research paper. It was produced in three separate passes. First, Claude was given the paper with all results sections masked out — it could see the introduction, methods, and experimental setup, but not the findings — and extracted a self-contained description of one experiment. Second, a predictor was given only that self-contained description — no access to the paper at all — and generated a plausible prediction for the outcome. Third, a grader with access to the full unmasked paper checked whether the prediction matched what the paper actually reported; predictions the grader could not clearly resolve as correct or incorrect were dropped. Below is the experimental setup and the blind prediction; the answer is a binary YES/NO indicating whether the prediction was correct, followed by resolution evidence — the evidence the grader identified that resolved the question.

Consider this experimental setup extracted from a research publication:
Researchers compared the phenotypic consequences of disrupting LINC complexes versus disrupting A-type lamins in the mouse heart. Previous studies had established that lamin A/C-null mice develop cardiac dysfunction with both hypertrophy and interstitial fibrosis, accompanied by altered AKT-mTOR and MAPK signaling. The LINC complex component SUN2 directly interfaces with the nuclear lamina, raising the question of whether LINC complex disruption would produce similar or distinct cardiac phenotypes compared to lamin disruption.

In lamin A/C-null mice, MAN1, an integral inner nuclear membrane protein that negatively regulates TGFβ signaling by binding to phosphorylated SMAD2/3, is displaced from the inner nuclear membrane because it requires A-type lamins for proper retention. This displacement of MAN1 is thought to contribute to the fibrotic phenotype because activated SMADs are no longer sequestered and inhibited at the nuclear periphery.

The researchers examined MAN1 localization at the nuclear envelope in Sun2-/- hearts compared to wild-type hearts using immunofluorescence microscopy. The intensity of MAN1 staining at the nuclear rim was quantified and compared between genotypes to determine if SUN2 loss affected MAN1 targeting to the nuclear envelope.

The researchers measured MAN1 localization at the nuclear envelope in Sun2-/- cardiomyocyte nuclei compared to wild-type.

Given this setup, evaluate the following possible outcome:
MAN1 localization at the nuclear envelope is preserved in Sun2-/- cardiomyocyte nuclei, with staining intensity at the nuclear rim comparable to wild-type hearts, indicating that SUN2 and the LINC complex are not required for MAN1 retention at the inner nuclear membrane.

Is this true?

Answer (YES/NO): NO